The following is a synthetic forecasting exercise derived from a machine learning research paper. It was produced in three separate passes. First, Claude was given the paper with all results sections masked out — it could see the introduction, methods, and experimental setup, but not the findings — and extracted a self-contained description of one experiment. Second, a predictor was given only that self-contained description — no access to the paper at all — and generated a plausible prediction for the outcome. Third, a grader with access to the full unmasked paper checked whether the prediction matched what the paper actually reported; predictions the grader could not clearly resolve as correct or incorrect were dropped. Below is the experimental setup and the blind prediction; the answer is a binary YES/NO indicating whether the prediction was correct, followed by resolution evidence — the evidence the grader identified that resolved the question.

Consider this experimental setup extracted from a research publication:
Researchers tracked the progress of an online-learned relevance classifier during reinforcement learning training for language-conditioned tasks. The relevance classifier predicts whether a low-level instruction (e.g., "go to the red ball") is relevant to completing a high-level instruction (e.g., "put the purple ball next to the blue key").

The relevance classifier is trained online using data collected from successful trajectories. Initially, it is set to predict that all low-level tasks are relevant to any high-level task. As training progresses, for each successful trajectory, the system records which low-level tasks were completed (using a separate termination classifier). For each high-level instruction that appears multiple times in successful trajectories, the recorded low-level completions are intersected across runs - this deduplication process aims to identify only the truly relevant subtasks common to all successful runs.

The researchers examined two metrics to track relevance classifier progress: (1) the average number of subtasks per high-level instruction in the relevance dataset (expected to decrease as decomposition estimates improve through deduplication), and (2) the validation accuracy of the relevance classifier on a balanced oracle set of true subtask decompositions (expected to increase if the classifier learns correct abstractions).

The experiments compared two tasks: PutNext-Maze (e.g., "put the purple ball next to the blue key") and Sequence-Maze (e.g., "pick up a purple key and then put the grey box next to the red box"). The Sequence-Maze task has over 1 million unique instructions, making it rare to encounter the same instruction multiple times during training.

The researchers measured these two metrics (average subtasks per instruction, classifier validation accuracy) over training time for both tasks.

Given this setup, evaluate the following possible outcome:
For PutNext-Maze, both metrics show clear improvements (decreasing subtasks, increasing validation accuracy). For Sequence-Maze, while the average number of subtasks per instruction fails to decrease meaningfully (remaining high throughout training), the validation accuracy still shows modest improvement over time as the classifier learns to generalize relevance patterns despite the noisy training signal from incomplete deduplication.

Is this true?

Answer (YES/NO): NO